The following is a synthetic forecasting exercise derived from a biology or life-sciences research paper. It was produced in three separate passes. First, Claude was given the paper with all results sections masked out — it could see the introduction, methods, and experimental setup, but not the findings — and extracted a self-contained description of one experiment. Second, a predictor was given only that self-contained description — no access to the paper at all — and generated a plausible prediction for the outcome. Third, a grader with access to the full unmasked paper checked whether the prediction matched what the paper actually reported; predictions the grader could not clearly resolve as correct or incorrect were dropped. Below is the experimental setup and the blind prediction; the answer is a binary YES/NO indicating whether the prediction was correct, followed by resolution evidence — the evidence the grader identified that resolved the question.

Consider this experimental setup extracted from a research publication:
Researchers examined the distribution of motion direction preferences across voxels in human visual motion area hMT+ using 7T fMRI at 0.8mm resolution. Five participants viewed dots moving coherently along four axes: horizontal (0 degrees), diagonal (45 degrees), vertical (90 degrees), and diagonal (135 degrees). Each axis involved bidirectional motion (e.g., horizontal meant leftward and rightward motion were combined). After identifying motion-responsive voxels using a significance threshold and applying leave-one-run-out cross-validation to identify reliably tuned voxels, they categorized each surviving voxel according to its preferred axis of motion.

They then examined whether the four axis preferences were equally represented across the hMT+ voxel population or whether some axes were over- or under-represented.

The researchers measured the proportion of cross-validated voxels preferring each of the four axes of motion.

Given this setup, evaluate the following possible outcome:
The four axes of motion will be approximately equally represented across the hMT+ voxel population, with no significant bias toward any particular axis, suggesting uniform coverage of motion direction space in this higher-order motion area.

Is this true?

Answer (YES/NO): YES